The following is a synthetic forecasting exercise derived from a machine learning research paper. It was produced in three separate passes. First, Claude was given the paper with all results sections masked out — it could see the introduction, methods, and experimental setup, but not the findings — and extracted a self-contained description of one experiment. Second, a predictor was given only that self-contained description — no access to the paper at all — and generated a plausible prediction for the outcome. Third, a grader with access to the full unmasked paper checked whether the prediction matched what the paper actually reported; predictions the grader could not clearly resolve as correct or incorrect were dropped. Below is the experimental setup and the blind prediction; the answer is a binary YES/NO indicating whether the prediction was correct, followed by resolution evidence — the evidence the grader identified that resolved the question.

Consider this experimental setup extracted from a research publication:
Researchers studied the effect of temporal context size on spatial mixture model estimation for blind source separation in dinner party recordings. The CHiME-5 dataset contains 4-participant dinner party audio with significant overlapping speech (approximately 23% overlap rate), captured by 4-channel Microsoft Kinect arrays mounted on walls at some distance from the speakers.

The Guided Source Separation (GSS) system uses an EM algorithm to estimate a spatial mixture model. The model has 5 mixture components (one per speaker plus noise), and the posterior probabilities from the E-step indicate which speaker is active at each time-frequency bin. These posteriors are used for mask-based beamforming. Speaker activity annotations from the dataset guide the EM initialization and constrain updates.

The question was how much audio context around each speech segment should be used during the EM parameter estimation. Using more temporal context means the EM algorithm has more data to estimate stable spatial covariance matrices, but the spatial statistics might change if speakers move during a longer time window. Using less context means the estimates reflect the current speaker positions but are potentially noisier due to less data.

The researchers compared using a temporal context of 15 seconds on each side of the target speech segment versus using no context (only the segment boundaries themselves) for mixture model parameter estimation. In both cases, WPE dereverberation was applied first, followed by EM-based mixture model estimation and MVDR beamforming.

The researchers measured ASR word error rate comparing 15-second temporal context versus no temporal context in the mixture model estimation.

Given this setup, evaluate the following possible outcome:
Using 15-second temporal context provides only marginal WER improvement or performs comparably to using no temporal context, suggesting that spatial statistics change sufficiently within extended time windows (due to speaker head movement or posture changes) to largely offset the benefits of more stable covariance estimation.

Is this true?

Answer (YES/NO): NO